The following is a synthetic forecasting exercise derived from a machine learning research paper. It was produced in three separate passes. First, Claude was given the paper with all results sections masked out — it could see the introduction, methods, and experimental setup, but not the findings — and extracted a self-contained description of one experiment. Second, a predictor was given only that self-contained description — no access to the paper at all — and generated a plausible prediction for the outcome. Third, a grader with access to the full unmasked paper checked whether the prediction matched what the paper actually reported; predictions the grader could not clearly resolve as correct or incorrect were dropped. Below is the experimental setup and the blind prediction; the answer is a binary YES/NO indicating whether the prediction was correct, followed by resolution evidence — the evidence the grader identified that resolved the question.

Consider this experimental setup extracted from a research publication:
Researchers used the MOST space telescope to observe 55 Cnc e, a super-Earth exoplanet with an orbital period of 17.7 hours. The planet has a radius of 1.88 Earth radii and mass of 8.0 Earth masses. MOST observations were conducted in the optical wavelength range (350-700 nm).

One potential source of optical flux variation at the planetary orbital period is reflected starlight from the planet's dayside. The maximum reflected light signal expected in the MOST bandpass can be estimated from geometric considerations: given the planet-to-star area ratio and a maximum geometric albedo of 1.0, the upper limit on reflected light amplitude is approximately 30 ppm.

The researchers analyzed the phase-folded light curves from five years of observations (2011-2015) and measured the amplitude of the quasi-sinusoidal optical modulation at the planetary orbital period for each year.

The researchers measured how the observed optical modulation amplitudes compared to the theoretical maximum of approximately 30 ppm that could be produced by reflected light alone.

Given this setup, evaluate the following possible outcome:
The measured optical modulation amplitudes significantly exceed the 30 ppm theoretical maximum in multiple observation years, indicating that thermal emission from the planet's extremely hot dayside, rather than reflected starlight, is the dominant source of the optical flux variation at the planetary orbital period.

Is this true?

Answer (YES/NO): NO